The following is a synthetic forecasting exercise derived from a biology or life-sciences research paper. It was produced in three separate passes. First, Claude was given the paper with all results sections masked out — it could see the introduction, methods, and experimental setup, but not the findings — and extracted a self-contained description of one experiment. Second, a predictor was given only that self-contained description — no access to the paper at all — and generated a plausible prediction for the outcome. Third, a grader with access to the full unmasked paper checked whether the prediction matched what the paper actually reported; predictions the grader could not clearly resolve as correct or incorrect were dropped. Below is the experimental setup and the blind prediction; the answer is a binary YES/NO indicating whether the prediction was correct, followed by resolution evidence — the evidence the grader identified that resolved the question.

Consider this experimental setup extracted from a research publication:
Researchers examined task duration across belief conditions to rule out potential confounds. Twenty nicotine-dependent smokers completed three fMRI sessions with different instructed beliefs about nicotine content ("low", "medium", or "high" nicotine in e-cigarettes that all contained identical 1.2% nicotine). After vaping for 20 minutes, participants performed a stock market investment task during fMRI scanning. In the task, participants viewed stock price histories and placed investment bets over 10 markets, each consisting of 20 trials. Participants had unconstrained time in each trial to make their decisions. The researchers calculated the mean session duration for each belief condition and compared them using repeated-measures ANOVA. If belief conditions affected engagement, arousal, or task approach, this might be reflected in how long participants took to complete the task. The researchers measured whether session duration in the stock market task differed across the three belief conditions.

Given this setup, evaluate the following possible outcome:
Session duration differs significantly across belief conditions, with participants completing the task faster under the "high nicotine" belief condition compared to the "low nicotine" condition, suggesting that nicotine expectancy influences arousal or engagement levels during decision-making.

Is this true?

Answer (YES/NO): NO